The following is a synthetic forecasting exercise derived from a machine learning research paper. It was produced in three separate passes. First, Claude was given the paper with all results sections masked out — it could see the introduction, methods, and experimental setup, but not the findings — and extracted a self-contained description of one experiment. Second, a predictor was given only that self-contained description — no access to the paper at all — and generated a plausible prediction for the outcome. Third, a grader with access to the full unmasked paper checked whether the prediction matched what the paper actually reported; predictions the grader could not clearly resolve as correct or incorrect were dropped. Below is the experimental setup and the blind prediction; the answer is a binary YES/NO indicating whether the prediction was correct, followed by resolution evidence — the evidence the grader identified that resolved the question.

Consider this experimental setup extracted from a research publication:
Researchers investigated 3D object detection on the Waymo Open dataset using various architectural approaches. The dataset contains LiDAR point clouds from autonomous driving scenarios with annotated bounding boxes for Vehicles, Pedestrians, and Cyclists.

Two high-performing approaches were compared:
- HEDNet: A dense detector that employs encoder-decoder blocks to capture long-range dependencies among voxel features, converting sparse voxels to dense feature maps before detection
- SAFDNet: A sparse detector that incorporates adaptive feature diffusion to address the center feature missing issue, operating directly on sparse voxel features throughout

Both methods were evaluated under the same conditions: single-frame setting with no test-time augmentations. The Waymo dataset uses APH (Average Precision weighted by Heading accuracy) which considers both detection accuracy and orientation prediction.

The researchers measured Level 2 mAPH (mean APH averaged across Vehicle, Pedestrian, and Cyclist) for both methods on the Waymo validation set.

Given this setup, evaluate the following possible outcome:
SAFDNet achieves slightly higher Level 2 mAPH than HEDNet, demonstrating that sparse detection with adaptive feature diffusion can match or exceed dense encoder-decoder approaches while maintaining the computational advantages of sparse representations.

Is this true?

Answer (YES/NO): YES